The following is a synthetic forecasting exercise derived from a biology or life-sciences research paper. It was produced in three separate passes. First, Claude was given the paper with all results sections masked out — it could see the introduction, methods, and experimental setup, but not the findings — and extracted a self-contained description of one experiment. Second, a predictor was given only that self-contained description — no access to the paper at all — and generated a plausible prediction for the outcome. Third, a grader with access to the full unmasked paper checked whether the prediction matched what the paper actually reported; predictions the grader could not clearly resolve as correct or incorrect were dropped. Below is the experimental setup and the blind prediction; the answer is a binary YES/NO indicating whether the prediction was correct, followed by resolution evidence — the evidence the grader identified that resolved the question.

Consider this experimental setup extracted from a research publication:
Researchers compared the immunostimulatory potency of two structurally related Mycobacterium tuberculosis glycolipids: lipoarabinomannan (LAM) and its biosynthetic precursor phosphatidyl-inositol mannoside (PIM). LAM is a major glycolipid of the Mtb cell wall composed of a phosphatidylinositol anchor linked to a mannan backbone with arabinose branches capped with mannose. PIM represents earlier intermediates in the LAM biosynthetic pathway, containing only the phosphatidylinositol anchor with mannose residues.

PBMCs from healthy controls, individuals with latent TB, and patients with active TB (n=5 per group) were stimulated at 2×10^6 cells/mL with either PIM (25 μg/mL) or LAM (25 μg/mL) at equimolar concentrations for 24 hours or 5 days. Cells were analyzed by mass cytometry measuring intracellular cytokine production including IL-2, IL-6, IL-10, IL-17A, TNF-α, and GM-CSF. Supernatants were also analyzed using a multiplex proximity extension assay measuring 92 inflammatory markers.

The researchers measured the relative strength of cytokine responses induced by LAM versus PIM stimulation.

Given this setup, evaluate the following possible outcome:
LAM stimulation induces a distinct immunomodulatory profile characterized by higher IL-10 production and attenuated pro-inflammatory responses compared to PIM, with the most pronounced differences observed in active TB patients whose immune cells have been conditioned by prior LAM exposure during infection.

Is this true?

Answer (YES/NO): NO